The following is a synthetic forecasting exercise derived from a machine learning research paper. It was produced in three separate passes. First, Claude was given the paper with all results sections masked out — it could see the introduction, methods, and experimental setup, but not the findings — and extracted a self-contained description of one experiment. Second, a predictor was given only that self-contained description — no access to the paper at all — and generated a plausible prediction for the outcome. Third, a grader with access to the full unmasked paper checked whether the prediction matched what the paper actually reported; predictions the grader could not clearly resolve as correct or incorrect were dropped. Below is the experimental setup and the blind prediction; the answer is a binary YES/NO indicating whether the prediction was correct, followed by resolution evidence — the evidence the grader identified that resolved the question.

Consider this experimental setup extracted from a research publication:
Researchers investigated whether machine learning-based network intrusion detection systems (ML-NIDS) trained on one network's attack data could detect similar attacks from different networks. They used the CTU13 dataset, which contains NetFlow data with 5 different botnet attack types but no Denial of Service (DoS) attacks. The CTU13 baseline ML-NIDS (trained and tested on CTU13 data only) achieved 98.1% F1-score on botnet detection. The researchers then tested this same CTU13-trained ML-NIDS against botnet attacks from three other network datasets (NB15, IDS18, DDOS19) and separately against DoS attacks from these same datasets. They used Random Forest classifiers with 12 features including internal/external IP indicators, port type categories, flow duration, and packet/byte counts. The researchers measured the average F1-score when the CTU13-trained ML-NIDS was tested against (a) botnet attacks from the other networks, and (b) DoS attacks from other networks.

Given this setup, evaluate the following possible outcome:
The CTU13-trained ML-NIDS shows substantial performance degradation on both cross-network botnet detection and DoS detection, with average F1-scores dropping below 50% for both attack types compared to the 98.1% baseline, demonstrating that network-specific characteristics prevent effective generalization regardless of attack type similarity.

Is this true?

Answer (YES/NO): NO